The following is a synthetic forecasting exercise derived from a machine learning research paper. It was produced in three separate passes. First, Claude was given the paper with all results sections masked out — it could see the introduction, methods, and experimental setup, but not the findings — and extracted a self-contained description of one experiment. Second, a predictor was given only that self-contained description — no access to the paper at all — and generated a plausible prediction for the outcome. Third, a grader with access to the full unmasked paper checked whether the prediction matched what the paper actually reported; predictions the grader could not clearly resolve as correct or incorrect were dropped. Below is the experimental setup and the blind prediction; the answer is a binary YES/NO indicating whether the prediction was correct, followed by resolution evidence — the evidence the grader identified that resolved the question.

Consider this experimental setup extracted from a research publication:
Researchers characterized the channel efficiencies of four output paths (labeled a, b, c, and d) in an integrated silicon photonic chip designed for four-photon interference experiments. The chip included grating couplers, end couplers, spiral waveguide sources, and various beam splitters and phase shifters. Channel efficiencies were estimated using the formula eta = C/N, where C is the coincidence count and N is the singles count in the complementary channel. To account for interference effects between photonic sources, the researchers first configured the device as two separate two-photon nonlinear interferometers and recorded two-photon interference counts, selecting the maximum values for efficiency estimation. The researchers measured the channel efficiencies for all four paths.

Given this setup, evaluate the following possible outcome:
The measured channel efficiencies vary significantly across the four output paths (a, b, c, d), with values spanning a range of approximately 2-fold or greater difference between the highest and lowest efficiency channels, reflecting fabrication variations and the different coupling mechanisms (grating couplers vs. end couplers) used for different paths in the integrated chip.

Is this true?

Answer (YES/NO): YES